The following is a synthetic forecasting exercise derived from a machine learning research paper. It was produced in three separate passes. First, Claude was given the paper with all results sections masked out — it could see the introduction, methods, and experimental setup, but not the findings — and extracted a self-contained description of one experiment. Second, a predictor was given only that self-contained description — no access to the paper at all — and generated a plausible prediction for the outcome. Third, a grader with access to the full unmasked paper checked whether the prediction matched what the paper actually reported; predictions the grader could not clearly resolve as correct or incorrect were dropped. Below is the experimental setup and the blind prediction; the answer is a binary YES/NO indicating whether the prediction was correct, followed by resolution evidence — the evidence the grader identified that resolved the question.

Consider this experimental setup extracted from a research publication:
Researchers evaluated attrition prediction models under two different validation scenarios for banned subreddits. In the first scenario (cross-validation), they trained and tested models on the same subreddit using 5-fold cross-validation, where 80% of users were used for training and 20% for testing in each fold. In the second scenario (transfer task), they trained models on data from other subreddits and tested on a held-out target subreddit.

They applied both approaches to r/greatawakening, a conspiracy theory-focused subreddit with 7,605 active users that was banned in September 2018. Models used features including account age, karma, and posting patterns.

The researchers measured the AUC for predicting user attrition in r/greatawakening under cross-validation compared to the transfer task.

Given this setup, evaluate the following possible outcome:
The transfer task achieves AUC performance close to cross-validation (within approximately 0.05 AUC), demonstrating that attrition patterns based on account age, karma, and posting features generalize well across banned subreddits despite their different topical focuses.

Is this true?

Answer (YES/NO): YES